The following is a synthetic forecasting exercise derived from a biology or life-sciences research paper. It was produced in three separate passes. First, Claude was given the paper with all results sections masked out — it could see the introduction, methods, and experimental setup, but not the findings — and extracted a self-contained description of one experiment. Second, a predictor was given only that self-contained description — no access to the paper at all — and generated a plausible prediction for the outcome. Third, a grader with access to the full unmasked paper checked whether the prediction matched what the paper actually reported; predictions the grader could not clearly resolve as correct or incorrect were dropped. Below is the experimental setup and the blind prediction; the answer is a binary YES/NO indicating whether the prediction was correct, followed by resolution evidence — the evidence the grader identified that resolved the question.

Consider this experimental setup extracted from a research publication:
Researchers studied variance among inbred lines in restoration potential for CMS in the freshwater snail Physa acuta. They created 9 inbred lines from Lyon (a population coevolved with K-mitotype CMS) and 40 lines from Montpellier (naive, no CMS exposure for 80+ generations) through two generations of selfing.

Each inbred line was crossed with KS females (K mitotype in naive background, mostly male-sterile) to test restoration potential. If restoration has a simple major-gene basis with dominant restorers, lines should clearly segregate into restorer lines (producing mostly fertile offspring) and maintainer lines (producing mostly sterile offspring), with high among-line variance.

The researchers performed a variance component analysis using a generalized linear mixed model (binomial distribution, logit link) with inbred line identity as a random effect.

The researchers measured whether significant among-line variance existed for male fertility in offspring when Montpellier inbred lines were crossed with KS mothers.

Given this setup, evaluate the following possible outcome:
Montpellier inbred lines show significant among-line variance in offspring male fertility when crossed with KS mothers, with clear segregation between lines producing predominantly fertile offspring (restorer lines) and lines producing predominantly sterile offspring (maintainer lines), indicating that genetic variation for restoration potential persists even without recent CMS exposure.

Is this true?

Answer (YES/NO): NO